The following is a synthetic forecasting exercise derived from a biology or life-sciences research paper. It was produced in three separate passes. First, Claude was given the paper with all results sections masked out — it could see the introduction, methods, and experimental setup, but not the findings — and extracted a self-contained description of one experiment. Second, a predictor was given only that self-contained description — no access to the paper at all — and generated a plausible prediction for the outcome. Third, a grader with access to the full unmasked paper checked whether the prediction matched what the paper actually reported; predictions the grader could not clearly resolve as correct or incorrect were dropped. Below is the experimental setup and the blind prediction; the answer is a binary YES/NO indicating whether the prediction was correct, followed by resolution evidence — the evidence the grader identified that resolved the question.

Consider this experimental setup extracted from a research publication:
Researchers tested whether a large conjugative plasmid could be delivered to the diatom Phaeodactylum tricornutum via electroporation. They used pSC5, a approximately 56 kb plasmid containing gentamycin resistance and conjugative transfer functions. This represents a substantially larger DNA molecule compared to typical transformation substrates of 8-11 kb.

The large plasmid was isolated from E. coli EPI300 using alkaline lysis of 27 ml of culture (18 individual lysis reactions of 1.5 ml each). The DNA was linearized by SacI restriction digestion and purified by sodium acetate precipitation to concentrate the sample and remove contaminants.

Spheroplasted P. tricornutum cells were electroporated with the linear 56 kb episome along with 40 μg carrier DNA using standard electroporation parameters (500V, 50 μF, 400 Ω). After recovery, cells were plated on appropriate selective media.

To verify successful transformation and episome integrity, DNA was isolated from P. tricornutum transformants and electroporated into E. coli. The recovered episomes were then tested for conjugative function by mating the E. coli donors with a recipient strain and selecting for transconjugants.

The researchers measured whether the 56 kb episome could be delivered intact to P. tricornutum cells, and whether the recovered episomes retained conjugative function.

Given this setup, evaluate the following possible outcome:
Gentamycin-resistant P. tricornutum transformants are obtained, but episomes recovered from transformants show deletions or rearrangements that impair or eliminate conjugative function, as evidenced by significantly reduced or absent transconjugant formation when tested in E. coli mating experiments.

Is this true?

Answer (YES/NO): NO